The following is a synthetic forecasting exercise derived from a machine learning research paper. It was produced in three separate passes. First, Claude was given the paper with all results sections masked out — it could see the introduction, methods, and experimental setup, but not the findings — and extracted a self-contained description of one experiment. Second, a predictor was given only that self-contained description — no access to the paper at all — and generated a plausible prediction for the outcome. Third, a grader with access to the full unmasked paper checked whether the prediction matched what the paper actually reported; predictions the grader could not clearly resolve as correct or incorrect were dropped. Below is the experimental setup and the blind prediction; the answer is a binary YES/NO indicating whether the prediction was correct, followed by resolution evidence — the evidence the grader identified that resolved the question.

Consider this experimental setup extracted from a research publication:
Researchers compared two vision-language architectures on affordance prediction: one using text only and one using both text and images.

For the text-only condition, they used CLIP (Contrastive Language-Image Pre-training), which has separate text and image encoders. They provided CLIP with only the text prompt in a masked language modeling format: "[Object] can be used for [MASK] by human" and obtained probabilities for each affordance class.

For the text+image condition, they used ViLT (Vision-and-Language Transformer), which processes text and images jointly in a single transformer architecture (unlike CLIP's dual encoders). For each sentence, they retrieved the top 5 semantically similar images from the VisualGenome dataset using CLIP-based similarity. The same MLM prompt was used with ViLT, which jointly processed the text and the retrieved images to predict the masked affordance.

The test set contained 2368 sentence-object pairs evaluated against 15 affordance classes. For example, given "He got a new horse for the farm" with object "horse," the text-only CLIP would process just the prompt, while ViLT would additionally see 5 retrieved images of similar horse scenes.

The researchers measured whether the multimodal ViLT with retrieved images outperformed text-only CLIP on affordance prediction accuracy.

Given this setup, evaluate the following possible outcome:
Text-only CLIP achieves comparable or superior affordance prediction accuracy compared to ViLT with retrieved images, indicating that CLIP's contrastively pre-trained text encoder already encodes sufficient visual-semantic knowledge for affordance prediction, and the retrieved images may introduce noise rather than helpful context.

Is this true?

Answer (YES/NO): NO